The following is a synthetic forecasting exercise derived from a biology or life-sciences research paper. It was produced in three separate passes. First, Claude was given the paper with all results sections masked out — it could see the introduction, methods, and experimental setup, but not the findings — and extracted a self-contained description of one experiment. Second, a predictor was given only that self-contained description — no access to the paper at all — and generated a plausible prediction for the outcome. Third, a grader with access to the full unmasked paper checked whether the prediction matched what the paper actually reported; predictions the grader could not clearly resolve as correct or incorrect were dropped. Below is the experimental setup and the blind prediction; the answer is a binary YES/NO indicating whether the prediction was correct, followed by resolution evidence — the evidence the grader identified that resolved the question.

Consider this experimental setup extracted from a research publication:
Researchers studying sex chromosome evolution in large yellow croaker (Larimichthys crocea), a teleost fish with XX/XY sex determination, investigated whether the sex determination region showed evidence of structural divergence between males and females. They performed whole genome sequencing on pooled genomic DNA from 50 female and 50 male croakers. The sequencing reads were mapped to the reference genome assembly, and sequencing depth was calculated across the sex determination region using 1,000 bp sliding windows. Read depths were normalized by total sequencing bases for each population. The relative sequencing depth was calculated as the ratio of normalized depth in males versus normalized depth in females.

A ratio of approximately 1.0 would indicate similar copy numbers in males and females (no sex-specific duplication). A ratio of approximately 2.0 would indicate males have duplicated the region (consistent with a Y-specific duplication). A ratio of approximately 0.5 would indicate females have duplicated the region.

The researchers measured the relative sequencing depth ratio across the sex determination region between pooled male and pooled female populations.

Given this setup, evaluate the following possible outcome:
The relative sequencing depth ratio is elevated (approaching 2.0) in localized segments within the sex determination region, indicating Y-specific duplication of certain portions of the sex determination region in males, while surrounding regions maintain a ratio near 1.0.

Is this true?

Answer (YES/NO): NO